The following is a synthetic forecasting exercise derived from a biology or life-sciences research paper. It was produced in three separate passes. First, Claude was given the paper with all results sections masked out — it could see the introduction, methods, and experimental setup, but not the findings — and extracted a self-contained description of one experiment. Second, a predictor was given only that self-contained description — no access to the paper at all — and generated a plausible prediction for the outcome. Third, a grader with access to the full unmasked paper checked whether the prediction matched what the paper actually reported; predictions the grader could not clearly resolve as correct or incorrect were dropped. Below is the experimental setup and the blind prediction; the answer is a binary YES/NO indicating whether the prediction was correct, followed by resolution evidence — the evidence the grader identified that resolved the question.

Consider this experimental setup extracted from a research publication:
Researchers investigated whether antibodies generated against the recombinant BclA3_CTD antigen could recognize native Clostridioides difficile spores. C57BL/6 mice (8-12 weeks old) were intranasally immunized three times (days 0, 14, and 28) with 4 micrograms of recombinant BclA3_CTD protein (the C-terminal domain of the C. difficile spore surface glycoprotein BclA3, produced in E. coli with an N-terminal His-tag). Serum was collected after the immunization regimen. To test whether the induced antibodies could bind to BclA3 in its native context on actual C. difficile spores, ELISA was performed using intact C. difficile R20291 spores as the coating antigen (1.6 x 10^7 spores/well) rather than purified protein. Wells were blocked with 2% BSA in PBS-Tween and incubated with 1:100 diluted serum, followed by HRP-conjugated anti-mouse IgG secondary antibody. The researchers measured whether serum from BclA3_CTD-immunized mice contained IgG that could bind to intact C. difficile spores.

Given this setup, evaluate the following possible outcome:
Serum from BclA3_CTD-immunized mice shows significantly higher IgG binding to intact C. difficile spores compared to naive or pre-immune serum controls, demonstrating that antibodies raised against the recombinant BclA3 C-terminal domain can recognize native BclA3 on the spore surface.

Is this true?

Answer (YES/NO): YES